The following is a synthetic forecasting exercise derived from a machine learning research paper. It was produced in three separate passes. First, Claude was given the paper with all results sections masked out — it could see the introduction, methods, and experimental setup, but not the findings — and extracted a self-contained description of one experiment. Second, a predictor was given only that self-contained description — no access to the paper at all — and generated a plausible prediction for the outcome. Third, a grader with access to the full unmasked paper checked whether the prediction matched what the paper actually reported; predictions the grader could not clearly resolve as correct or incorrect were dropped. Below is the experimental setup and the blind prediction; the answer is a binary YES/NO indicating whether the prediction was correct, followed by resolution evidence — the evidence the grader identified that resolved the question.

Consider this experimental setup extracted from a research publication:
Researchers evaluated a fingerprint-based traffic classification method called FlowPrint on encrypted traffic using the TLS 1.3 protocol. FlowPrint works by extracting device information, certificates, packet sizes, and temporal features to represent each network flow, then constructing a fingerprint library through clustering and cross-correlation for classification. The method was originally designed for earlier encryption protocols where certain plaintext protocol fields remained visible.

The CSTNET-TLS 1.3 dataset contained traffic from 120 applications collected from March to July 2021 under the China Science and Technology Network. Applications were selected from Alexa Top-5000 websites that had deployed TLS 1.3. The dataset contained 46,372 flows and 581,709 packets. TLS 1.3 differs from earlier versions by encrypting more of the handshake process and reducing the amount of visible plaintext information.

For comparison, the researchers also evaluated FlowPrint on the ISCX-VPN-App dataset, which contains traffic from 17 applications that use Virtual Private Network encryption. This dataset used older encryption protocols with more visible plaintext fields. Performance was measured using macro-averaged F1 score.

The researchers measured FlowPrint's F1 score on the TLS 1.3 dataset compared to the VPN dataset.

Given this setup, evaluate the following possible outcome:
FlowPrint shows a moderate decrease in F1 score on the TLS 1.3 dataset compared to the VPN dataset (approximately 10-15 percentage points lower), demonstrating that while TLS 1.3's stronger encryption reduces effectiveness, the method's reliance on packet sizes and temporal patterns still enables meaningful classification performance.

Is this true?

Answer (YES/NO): NO